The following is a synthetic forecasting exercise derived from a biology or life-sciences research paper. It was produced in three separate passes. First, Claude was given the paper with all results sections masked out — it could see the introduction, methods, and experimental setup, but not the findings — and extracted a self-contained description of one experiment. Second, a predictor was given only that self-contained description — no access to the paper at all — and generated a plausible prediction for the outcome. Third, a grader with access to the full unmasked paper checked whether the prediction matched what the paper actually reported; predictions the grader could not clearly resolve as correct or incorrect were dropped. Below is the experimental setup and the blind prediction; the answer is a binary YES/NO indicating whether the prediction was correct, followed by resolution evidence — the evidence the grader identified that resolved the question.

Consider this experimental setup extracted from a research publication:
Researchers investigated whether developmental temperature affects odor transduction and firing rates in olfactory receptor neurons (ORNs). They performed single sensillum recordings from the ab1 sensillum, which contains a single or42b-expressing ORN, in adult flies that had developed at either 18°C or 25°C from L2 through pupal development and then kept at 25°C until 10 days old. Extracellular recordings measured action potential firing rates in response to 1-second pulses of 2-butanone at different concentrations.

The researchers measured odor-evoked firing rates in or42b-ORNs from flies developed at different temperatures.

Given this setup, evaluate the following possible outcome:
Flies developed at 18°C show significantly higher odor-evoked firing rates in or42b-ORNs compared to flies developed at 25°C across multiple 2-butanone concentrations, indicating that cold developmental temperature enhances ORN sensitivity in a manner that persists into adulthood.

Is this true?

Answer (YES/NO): NO